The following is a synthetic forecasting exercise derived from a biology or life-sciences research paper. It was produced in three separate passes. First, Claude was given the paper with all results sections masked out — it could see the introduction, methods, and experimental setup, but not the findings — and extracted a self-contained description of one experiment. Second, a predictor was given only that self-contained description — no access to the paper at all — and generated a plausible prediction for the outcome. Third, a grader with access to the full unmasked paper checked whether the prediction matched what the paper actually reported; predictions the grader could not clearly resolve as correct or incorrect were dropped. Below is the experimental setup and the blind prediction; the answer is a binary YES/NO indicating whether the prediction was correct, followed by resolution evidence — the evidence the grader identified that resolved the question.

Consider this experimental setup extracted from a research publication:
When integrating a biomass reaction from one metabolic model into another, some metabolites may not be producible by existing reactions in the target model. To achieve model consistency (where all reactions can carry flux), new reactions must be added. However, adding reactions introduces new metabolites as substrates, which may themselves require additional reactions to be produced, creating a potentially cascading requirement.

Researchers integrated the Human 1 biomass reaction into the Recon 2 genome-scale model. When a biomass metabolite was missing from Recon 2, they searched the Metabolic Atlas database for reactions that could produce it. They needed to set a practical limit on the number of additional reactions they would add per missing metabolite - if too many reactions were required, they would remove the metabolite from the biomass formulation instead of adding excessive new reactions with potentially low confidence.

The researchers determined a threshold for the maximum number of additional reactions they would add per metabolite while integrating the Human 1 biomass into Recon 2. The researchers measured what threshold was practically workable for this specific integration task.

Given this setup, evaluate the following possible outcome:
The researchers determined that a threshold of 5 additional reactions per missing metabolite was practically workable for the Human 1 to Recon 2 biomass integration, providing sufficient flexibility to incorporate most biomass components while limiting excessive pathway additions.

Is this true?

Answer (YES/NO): NO